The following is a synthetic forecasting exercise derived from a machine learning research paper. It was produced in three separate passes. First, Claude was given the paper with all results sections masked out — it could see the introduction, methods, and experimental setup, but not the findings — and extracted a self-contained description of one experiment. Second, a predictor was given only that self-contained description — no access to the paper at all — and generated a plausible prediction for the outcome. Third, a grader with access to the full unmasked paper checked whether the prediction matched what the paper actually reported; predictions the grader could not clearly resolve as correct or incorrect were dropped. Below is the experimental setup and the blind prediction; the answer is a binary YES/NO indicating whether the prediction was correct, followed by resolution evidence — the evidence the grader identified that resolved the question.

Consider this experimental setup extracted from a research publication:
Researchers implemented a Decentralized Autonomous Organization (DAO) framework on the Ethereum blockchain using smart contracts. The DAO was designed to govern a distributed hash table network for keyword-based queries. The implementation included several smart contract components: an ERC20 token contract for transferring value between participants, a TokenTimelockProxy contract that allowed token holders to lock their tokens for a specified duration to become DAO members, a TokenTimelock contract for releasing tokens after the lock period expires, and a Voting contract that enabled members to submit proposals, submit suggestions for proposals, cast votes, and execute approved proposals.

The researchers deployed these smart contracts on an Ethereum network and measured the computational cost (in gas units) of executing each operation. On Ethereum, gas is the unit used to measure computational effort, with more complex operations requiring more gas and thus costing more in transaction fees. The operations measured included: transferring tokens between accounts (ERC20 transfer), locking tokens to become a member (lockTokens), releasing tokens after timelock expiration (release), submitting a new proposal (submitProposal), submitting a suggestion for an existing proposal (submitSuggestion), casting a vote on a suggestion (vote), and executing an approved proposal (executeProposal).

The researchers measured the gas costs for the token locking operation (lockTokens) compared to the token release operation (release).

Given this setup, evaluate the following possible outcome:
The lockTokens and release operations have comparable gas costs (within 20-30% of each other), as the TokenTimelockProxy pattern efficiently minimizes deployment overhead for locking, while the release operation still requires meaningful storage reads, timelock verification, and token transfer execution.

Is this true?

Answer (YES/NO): NO